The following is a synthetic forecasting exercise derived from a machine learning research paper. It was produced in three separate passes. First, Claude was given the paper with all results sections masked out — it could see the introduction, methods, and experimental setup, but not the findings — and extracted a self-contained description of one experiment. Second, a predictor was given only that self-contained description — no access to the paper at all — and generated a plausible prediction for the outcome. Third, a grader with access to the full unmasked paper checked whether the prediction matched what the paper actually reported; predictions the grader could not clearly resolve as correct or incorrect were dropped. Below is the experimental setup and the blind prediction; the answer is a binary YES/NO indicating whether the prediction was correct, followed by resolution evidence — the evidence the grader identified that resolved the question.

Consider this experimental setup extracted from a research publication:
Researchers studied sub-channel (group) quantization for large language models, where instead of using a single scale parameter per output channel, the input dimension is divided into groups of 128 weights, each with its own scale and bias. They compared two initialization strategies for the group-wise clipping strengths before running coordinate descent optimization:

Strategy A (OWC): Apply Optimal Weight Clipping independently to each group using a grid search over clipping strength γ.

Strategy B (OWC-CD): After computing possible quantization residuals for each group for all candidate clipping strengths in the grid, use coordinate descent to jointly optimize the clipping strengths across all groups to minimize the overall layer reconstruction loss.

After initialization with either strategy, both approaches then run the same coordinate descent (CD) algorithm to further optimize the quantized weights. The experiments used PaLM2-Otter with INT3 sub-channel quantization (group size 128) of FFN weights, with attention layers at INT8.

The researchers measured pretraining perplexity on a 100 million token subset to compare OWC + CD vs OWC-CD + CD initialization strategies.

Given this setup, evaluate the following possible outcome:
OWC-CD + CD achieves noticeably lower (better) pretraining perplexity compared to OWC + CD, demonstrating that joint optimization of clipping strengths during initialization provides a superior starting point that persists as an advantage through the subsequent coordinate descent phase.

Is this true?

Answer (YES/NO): YES